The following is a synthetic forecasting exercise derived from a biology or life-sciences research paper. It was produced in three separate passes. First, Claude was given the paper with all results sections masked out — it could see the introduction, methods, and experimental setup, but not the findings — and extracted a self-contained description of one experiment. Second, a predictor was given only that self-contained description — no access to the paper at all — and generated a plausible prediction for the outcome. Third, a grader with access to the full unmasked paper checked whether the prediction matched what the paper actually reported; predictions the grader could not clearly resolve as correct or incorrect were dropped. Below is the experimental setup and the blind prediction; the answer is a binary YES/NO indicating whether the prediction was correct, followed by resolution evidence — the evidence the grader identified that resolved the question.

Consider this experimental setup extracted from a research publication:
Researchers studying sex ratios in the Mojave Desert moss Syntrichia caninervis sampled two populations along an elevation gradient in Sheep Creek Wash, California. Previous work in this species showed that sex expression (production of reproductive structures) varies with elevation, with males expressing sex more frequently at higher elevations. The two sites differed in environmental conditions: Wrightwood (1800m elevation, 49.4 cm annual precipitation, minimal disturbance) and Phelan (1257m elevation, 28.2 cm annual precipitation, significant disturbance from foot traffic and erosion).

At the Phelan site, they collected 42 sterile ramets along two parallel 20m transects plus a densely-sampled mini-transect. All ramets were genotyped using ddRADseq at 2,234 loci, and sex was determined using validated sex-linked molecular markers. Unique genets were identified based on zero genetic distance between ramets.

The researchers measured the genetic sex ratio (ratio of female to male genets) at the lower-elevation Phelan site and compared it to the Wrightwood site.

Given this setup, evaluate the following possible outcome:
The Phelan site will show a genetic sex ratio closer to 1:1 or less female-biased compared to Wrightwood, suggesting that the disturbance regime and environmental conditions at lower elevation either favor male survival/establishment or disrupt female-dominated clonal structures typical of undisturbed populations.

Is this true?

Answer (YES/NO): NO